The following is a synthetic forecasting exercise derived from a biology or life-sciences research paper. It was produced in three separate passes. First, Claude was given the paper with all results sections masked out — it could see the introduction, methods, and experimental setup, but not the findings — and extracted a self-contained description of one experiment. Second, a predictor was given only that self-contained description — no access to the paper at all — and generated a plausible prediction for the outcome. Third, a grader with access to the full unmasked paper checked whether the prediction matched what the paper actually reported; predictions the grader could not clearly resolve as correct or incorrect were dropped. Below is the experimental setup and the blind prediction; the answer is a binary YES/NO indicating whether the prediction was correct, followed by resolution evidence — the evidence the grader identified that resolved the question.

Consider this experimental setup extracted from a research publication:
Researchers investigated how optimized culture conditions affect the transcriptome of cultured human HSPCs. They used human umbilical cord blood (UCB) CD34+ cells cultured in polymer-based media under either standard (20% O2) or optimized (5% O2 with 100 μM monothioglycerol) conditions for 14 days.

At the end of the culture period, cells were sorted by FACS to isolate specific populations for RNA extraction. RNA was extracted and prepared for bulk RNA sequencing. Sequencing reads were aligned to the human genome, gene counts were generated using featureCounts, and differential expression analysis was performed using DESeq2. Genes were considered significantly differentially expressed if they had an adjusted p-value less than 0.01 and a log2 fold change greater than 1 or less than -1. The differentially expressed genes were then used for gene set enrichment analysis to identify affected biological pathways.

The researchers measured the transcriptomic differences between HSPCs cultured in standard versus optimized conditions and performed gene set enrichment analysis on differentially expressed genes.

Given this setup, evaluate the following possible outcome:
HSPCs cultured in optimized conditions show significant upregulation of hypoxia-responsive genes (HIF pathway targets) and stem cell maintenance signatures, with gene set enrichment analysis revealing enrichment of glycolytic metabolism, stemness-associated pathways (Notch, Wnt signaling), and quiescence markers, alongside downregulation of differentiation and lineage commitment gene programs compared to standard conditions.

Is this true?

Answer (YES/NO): NO